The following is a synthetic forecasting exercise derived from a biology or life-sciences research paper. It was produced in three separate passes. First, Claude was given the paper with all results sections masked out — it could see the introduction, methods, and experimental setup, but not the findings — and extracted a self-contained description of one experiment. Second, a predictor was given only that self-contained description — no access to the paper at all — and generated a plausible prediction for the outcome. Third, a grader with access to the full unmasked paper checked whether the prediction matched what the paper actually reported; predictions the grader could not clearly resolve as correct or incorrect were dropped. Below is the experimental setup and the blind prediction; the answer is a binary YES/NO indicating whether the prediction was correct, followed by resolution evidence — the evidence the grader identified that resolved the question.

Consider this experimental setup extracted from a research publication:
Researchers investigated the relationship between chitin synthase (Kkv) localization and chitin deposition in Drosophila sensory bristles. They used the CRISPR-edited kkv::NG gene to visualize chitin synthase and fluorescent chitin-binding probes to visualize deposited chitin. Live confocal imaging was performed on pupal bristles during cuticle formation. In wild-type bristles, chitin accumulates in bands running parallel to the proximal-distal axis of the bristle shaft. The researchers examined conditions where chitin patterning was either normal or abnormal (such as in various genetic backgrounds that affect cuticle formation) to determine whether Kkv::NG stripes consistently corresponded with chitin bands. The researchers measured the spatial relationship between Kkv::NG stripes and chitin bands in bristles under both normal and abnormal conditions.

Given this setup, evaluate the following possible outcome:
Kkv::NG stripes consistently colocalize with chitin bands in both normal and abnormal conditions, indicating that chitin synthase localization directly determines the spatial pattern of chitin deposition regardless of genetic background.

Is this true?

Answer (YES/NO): YES